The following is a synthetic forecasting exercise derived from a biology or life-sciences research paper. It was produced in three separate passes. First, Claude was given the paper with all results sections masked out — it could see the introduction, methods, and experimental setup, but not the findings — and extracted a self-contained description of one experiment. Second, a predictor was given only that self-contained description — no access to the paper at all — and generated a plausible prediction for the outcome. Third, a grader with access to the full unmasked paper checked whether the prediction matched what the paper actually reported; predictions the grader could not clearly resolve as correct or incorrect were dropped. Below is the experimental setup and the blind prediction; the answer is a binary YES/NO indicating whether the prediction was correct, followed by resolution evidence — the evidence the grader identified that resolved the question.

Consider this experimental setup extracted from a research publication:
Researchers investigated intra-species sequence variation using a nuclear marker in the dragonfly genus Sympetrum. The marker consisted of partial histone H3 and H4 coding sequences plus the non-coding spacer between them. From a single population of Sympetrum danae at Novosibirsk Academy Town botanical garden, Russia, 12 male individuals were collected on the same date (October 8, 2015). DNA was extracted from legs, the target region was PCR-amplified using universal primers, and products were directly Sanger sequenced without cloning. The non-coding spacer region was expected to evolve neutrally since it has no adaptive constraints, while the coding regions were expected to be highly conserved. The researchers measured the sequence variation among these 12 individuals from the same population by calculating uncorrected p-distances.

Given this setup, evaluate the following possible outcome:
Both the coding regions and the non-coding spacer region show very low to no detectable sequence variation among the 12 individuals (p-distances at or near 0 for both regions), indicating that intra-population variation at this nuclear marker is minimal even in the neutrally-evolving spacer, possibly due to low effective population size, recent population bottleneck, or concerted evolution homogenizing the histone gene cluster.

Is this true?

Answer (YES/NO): YES